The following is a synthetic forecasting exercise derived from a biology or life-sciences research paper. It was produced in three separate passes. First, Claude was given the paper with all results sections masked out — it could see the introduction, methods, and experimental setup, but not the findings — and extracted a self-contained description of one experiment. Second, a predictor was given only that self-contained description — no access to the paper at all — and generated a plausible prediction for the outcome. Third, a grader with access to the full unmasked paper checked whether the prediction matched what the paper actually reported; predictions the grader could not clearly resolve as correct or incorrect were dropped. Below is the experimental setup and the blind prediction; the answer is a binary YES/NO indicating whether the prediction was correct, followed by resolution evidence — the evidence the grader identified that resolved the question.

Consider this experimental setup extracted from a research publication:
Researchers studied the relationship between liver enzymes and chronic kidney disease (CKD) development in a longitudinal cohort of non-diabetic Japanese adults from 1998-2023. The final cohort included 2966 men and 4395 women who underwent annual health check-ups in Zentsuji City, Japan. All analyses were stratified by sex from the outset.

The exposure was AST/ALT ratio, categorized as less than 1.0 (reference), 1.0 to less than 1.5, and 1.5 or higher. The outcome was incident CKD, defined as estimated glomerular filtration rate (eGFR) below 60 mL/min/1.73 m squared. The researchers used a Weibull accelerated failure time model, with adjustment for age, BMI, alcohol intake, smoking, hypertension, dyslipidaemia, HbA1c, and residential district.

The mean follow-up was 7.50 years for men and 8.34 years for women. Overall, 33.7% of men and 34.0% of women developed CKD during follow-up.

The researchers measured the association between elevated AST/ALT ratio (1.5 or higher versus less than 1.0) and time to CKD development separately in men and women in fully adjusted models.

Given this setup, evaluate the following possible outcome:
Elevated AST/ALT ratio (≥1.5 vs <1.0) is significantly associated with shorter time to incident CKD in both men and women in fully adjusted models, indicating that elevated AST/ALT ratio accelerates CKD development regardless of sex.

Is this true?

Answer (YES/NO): NO